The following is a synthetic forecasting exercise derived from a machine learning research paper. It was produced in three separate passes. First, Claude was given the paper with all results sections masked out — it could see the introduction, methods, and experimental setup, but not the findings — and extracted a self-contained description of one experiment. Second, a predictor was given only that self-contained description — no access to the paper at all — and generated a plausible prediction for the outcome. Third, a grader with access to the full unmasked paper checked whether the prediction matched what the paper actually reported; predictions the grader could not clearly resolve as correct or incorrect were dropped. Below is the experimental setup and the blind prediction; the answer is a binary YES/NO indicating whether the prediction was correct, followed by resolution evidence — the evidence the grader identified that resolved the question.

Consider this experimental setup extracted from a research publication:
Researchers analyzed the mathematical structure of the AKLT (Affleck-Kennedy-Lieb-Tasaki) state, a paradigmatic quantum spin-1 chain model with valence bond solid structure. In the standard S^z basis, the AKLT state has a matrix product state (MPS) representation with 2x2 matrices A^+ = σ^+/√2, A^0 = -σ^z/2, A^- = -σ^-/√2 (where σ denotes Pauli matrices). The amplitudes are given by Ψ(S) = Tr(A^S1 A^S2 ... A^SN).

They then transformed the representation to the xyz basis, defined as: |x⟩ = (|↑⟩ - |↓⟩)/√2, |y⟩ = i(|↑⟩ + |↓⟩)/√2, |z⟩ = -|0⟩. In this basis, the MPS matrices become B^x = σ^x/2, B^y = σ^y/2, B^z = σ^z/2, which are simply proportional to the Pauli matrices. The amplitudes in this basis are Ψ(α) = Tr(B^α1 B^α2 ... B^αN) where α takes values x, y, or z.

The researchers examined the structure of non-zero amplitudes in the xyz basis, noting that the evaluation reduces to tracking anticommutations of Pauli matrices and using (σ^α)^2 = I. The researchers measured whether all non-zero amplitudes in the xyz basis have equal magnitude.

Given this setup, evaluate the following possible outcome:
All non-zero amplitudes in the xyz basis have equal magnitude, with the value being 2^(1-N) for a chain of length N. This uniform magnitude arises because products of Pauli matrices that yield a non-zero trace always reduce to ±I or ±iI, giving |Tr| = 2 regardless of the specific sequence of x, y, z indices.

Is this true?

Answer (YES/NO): NO